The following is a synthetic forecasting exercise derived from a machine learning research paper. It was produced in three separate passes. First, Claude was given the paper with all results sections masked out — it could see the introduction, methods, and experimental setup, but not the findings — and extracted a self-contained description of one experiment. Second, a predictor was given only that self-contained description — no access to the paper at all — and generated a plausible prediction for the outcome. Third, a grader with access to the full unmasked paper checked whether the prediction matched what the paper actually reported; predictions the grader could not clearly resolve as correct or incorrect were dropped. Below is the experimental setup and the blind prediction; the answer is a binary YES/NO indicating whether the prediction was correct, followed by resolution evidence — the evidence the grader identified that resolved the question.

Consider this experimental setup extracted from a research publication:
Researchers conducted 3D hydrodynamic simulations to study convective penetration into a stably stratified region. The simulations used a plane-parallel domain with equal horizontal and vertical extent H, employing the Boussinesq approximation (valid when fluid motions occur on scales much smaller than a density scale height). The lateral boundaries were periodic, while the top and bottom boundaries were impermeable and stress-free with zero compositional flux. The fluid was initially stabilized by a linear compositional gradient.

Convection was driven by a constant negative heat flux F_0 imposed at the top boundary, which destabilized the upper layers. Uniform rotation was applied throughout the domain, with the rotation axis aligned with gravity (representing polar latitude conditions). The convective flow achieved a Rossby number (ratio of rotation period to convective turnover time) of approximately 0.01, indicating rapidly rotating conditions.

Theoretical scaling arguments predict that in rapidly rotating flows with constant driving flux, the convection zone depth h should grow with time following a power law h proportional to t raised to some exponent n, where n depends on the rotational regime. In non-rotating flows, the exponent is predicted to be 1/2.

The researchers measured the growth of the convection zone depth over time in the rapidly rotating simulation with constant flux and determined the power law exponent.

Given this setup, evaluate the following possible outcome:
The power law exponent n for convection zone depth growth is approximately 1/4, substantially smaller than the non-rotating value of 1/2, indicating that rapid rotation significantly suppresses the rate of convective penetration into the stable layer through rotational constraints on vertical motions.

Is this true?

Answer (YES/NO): NO